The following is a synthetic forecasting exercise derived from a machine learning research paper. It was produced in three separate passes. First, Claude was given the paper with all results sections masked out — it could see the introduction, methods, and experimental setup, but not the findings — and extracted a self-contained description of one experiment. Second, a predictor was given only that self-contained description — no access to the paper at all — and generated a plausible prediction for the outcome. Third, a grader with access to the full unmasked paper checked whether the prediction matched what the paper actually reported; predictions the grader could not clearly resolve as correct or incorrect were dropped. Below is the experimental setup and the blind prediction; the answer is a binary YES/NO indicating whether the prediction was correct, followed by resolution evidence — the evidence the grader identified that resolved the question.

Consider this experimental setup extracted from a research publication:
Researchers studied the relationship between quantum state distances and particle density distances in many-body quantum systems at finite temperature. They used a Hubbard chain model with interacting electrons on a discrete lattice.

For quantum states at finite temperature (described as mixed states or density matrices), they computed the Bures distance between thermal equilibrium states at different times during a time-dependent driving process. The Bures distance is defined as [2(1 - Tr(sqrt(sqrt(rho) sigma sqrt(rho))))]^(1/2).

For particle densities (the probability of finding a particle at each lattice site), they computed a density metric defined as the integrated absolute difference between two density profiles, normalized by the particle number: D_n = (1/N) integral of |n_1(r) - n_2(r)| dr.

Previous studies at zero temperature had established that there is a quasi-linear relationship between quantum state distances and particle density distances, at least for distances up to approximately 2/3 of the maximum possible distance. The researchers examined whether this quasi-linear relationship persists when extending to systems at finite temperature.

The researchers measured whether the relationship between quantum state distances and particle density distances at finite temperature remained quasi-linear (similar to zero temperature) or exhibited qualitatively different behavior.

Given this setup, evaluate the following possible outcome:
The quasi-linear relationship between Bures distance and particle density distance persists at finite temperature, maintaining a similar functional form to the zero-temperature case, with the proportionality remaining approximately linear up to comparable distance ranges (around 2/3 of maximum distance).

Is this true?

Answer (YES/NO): YES